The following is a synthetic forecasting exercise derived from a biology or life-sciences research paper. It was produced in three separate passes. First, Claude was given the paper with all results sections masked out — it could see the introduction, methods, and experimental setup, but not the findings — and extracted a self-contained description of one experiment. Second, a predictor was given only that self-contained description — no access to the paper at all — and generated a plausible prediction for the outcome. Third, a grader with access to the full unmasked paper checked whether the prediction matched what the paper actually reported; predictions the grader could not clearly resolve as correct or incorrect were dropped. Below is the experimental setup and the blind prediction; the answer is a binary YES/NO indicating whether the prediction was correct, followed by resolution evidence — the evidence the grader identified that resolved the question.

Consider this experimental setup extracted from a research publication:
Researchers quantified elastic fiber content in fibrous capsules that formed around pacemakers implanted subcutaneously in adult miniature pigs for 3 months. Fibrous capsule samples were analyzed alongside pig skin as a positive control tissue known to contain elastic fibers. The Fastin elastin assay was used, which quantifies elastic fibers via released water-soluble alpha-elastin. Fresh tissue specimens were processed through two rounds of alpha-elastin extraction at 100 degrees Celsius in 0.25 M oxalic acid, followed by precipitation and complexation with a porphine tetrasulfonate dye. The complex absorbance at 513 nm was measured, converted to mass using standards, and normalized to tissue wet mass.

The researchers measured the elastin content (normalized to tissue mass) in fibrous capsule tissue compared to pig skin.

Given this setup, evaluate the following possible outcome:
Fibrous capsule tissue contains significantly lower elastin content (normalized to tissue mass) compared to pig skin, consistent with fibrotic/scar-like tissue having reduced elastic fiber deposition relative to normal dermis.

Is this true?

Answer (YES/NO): NO